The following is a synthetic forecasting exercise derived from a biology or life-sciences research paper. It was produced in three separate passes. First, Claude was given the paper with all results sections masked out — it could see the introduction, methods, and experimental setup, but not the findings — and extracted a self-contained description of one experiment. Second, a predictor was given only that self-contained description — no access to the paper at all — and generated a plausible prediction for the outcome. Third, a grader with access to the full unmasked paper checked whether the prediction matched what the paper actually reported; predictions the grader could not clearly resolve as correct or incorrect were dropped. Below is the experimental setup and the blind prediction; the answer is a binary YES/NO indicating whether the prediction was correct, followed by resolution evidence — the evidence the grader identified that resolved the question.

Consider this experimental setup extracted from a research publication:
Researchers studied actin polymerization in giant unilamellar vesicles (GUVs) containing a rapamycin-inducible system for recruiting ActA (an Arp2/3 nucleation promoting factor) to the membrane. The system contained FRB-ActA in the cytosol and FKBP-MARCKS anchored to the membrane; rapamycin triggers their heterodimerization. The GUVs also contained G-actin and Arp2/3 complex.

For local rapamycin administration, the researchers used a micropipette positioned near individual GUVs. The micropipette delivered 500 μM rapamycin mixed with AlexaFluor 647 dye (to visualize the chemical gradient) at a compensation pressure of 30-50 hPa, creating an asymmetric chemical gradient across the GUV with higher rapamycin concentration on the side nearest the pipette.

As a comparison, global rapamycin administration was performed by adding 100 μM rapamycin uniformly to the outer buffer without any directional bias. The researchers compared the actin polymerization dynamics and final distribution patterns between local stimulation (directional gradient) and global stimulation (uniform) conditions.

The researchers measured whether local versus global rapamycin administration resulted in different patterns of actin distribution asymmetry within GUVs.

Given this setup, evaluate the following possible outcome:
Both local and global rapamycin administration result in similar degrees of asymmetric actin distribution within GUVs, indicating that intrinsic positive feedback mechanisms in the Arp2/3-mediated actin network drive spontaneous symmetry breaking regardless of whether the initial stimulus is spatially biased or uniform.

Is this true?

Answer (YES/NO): NO